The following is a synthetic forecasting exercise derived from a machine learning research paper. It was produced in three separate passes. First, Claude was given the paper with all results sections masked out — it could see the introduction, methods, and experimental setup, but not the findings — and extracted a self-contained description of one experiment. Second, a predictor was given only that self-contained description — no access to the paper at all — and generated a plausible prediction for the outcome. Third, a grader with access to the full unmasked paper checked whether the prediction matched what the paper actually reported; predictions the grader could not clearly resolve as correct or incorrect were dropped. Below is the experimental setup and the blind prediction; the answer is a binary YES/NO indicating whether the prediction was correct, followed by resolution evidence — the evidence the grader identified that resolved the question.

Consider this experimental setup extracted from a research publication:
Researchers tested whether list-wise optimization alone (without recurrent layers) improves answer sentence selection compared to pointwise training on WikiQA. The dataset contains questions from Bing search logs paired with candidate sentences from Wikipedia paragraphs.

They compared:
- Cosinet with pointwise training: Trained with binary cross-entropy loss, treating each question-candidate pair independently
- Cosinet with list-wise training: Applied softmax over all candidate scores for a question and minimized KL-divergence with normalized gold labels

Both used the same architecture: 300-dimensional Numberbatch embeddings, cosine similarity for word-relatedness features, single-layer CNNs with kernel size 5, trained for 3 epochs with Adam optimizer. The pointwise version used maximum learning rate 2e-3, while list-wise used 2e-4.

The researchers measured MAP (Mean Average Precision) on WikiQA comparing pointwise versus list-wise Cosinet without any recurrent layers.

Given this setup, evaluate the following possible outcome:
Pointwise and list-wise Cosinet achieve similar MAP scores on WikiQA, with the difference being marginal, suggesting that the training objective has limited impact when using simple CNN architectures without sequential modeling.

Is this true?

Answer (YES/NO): YES